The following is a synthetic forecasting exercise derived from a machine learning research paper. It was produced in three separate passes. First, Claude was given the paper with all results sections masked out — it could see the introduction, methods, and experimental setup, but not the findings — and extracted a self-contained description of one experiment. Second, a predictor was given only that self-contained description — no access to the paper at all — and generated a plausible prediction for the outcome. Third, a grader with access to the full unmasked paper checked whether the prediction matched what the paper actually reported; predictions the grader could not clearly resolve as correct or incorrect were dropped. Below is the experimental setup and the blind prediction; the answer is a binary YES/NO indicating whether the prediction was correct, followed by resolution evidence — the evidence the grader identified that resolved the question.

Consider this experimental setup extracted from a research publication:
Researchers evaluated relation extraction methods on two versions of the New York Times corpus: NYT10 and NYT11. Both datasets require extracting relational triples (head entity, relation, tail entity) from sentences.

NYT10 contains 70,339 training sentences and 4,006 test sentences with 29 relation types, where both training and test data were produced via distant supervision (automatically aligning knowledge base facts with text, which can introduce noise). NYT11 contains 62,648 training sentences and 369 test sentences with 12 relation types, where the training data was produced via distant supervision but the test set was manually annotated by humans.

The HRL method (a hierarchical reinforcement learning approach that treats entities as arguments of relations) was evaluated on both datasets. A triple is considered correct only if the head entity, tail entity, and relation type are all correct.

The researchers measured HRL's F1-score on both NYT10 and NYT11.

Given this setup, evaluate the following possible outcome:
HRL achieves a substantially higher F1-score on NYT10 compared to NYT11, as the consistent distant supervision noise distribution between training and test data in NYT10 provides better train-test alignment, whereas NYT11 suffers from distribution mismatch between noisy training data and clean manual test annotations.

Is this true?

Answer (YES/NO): YES